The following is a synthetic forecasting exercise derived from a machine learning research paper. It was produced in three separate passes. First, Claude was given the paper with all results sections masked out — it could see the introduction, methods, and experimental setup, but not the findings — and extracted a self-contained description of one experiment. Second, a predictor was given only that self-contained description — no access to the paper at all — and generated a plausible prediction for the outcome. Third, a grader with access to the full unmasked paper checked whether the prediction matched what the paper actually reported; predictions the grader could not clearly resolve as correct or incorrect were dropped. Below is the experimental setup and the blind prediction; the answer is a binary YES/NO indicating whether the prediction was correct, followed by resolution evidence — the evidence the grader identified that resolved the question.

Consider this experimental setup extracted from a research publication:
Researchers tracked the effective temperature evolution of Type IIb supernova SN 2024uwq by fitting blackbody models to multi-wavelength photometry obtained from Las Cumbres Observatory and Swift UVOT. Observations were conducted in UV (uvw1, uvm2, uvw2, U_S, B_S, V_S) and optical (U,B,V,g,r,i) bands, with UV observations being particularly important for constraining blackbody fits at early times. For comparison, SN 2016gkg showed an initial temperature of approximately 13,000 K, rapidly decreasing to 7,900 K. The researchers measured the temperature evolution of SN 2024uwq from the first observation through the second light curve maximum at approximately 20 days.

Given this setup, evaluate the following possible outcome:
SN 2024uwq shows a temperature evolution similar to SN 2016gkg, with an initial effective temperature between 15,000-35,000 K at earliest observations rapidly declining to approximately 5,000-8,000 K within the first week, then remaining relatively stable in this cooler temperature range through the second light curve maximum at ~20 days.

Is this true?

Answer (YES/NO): NO